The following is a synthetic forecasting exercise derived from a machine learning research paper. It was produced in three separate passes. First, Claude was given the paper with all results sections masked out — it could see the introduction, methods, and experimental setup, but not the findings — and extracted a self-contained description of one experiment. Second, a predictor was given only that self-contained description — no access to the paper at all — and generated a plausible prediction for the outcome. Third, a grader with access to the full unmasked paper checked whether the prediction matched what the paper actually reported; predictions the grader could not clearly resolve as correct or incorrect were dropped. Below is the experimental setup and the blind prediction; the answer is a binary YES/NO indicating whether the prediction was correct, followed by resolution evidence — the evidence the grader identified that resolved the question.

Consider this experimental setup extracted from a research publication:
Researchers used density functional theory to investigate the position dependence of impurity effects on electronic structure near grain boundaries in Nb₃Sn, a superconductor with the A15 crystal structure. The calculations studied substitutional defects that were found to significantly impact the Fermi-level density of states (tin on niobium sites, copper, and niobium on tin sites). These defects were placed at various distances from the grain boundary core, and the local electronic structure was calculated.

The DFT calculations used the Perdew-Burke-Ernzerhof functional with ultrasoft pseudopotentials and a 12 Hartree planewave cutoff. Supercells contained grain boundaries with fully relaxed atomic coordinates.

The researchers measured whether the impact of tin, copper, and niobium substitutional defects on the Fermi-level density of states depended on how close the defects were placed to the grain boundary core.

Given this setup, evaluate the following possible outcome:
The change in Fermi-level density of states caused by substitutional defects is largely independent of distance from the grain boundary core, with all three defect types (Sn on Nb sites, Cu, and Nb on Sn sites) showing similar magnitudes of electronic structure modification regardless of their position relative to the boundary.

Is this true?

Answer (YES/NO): NO